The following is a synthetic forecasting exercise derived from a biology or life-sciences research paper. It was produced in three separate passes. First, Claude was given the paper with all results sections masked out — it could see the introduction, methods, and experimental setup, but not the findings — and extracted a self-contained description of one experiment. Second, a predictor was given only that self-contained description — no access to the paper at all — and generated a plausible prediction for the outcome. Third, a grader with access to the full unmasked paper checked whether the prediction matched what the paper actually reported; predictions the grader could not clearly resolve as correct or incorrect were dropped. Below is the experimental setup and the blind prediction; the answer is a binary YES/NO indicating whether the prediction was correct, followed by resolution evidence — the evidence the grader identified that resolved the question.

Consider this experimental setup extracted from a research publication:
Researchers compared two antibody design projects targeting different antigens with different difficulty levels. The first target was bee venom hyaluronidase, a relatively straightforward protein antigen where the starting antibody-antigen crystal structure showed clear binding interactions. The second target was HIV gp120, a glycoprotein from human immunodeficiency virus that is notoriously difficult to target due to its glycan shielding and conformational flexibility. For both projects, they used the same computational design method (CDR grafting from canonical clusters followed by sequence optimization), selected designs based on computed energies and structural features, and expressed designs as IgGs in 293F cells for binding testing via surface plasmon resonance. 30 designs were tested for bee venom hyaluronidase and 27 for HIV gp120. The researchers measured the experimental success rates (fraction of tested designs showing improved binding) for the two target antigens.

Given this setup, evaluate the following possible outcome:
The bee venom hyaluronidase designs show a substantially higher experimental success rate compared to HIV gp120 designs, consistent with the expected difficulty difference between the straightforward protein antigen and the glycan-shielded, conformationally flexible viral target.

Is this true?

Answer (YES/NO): YES